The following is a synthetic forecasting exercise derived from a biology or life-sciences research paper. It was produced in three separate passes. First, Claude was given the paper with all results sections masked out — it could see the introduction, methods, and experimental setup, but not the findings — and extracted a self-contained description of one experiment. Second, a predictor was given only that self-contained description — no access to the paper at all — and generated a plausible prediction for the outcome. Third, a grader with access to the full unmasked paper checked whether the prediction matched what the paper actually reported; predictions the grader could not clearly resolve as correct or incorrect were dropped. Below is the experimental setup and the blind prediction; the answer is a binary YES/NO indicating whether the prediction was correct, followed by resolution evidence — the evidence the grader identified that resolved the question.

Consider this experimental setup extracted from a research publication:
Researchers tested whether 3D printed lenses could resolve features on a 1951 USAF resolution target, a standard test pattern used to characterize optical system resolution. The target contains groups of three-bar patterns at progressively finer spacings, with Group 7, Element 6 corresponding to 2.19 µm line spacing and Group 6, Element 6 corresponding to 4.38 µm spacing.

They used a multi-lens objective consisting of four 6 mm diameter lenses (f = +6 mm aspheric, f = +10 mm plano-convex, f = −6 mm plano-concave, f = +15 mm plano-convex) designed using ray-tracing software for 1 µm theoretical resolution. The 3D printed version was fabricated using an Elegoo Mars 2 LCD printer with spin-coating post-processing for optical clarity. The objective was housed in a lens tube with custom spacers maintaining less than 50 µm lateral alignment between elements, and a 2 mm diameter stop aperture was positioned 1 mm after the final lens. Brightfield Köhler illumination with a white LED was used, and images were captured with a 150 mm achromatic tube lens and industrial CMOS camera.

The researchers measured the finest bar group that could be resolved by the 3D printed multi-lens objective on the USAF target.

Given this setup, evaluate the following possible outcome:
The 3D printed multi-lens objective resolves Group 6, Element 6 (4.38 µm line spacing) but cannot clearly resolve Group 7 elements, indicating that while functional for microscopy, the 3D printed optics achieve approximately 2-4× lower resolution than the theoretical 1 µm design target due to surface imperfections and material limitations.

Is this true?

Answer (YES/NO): NO